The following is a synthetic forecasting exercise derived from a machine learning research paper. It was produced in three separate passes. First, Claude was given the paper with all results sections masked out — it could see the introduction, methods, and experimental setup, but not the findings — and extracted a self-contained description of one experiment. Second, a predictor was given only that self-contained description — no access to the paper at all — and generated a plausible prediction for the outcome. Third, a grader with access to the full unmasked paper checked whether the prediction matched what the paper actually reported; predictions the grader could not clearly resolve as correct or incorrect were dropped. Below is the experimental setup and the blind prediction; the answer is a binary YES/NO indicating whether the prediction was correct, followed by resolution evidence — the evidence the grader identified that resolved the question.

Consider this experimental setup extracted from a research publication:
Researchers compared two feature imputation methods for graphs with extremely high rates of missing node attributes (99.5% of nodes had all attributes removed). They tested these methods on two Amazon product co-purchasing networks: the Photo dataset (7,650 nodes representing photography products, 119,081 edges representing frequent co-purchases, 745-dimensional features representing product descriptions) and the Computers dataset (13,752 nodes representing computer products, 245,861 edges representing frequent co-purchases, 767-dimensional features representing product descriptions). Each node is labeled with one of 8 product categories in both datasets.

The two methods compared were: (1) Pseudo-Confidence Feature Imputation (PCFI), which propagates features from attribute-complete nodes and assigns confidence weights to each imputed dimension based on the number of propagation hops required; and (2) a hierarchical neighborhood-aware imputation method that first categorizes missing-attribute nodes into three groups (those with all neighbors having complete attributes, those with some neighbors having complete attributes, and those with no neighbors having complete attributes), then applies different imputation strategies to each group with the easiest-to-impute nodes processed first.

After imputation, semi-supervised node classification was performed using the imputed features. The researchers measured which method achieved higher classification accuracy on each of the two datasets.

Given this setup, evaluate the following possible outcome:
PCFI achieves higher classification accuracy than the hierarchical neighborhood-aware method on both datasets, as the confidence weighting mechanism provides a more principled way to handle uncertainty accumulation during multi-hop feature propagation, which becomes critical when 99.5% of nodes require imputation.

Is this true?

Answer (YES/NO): NO